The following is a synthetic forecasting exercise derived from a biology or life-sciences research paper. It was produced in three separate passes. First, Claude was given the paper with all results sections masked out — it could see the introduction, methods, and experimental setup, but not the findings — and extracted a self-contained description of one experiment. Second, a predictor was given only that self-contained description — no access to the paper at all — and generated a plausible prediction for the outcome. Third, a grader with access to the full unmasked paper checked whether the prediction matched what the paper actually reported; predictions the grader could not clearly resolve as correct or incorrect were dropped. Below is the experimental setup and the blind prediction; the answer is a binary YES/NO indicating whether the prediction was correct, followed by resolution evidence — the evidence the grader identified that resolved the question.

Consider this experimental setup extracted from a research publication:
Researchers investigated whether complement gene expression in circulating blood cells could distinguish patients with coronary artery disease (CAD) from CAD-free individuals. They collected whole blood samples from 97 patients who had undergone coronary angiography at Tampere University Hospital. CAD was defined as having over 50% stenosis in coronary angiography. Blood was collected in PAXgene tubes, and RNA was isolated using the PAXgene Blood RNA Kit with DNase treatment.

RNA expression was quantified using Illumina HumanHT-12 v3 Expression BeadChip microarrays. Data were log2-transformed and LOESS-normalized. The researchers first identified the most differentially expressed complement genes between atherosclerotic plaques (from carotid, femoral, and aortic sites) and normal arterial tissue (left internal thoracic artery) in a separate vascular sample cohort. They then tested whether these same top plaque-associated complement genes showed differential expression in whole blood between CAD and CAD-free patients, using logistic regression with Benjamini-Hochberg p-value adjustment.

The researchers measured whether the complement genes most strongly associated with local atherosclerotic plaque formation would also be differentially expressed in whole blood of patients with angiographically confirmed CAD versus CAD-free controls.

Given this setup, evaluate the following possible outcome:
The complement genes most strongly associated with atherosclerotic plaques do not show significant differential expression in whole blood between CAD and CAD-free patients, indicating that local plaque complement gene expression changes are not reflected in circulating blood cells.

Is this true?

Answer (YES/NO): YES